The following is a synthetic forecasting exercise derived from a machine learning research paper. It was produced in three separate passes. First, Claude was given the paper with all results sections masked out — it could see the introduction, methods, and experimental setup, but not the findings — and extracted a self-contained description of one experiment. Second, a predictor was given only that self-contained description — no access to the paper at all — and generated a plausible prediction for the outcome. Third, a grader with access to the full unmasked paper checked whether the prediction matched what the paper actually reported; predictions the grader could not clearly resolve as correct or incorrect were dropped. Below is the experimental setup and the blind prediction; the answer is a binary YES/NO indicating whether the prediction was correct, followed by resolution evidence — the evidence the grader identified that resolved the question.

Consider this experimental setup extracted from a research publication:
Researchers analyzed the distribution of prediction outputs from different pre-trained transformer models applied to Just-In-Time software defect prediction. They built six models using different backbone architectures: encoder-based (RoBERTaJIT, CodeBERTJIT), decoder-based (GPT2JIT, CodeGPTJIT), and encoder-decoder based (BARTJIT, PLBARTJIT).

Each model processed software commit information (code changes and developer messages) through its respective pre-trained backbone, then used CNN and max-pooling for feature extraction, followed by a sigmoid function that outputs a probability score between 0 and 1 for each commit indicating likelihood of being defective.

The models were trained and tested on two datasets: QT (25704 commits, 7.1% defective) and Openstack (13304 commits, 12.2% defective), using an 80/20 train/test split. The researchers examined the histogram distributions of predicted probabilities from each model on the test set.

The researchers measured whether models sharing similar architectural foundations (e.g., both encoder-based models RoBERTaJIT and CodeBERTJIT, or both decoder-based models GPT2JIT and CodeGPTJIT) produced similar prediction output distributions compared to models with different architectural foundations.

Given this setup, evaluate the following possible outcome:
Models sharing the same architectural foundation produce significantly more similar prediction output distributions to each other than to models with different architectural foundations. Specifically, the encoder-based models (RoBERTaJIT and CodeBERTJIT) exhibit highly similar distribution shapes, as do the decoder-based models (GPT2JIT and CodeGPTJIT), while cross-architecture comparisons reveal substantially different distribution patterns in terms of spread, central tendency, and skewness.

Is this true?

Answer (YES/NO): NO